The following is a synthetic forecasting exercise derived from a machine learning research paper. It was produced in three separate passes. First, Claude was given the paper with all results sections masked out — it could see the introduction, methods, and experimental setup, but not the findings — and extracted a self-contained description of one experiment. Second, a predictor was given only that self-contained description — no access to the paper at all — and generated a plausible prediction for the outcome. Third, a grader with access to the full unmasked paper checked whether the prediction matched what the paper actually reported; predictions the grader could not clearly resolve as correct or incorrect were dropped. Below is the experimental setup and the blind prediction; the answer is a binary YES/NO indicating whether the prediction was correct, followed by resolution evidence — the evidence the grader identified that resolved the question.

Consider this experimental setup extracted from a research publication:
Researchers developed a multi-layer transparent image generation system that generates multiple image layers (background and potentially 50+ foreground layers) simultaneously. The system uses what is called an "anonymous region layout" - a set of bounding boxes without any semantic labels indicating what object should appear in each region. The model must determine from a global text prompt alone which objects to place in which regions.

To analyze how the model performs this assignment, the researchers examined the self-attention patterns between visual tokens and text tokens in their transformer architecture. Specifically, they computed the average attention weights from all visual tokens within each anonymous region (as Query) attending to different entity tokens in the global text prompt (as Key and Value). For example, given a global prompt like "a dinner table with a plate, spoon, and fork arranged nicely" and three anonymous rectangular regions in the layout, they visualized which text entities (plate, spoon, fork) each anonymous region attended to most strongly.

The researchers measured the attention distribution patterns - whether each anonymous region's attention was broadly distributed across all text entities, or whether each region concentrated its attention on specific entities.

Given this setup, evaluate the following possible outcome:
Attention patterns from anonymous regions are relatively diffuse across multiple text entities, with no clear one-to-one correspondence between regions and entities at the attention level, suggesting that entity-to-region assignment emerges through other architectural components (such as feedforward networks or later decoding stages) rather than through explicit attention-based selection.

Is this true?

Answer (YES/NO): NO